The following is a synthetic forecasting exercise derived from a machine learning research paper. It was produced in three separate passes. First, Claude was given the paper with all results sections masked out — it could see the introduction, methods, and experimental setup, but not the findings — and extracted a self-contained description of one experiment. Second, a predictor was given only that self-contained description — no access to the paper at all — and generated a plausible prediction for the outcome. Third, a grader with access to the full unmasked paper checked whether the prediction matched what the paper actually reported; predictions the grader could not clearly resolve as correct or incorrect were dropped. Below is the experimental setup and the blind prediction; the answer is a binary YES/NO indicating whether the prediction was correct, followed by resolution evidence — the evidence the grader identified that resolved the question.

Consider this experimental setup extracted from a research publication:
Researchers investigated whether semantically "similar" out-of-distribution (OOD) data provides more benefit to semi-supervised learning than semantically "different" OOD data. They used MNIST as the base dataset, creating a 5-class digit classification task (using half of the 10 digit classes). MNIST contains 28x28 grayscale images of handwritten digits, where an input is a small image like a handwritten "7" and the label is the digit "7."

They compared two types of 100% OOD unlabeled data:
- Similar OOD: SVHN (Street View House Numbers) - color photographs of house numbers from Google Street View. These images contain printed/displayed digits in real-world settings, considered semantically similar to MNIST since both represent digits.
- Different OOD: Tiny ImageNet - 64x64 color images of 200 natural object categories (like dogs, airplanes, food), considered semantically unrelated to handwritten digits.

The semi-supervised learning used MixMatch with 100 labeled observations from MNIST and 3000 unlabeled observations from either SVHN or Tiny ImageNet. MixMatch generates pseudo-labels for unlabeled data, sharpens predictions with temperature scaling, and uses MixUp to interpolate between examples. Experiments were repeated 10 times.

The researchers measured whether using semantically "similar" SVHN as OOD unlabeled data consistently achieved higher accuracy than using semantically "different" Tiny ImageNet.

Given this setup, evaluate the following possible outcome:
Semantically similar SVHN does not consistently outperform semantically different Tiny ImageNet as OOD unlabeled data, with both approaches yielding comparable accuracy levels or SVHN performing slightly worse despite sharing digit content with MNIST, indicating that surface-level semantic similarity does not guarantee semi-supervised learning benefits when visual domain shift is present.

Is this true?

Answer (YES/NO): NO